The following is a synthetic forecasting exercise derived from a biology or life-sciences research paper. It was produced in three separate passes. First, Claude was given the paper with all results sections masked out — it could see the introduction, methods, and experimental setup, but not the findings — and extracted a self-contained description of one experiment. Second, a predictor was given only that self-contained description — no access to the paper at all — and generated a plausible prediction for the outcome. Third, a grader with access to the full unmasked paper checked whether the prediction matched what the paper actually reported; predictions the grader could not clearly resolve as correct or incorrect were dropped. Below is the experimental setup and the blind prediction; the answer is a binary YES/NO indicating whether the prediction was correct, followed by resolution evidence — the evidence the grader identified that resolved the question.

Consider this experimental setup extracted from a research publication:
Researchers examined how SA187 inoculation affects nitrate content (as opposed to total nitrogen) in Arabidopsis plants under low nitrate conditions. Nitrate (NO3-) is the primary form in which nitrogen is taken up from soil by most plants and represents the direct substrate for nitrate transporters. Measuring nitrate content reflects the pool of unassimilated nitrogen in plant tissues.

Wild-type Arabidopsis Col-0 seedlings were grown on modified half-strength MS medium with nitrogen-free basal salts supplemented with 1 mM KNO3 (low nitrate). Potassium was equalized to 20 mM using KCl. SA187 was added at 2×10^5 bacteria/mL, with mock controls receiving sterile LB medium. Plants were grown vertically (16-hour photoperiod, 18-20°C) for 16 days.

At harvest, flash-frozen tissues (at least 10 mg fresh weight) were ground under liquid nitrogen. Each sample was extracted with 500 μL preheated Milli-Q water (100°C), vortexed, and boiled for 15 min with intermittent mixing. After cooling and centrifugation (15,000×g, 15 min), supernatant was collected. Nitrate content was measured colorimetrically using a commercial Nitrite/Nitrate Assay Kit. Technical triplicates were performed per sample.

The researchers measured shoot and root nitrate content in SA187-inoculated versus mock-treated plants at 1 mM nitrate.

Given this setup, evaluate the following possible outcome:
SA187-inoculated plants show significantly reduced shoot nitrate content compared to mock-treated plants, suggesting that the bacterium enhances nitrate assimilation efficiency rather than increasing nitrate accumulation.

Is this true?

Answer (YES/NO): NO